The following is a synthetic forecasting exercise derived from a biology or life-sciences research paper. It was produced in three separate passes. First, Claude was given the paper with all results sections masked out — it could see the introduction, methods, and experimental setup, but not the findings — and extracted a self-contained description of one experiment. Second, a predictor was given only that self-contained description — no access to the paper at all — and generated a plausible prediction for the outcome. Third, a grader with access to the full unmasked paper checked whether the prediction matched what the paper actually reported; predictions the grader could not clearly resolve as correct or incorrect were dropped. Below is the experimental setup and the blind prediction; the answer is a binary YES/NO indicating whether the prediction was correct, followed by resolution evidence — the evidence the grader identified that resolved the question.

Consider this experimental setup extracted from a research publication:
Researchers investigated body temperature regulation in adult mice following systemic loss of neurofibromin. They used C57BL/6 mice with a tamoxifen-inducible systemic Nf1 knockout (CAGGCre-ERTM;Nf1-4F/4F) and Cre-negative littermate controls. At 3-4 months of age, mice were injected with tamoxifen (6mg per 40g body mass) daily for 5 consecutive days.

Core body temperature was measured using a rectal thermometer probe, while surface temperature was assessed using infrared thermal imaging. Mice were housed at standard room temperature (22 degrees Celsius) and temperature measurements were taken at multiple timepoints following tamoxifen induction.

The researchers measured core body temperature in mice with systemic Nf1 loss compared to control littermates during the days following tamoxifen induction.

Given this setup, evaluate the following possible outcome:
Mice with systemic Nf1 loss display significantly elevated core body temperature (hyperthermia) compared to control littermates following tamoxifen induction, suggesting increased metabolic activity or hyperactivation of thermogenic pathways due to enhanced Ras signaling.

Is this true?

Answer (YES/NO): NO